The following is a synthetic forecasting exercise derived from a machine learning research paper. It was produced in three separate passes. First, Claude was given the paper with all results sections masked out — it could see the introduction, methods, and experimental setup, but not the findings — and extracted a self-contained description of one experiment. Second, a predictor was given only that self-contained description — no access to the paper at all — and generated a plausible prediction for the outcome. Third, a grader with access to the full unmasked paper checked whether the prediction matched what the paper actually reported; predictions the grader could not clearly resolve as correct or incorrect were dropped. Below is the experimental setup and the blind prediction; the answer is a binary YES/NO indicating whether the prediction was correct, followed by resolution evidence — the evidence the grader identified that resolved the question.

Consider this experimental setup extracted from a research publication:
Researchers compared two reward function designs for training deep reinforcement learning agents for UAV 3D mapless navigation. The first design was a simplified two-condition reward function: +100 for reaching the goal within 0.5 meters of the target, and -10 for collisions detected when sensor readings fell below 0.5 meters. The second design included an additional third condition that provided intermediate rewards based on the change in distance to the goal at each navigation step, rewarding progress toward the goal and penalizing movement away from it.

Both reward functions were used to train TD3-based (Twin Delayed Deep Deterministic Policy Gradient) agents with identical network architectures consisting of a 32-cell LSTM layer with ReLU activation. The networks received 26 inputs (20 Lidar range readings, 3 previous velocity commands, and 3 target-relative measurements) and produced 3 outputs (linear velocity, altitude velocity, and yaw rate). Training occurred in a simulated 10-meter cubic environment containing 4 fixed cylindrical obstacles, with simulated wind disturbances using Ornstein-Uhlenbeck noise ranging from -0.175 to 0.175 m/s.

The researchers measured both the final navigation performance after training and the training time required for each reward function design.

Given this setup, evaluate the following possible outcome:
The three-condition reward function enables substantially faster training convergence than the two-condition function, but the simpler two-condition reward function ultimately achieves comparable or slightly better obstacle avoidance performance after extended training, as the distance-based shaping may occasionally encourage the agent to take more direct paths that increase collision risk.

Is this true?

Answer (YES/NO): YES